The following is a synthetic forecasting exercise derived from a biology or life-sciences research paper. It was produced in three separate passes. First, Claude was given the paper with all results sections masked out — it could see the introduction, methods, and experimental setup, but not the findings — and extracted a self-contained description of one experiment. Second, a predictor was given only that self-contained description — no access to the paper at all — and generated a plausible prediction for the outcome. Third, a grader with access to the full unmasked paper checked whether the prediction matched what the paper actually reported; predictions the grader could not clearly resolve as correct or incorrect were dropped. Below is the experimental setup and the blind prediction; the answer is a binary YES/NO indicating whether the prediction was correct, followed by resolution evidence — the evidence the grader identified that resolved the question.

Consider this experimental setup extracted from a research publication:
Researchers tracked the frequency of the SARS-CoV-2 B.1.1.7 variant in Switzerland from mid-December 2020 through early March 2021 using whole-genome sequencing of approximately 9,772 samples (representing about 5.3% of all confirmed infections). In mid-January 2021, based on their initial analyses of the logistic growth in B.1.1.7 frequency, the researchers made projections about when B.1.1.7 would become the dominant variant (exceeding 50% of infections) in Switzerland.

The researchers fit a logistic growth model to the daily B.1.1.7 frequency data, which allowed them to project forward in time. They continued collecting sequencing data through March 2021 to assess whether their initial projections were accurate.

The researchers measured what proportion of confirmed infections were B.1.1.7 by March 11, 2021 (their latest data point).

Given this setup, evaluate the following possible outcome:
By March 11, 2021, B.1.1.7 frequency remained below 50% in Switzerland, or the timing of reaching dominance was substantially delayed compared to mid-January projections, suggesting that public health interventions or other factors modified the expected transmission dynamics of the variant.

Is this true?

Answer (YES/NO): NO